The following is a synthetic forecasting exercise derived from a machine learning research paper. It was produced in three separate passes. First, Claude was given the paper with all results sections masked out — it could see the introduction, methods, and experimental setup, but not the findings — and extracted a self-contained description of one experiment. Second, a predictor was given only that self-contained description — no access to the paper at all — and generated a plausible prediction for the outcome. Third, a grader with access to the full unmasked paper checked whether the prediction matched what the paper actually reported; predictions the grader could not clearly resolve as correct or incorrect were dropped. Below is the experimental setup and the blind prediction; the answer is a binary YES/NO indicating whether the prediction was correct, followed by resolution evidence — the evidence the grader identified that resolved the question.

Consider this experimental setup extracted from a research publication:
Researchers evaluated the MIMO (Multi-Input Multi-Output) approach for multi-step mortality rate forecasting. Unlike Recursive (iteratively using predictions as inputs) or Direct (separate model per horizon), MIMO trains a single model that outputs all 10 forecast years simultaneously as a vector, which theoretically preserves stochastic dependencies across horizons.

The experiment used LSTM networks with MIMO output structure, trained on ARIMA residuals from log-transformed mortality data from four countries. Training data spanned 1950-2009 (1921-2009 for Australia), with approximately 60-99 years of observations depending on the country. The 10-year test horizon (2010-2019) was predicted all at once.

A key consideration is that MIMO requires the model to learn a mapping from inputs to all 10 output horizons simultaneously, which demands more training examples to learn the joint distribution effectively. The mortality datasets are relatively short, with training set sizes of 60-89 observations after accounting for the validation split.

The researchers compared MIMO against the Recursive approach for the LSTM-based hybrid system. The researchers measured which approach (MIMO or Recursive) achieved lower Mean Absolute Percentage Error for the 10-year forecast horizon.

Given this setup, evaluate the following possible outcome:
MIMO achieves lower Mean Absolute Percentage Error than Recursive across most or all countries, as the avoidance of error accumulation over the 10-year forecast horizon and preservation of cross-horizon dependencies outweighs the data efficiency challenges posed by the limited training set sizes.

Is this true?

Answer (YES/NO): NO